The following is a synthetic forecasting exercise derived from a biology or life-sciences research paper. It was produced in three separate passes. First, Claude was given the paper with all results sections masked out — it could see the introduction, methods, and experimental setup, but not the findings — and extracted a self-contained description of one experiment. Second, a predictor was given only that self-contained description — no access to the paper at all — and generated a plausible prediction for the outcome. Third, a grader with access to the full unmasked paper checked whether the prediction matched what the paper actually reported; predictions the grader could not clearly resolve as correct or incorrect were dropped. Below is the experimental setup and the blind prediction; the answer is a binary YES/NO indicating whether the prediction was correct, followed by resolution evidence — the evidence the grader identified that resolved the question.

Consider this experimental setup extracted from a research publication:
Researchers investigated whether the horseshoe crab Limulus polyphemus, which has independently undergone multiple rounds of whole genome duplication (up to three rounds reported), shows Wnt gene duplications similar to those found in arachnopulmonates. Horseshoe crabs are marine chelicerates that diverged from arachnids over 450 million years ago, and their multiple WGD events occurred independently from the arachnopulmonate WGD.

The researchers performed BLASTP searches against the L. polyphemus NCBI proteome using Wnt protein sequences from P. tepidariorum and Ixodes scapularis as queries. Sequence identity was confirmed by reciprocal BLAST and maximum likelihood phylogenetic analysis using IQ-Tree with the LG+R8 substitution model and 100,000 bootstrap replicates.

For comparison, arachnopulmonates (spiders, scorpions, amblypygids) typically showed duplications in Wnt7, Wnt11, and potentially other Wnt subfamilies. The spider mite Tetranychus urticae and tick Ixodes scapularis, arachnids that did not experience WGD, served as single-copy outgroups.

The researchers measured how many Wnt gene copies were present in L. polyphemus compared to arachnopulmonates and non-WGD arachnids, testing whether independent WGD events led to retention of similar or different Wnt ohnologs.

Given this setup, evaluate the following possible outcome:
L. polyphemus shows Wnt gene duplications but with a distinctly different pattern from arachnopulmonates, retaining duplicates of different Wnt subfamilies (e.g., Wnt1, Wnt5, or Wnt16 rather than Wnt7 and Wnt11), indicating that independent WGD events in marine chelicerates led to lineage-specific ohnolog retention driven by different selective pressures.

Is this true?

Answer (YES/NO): NO